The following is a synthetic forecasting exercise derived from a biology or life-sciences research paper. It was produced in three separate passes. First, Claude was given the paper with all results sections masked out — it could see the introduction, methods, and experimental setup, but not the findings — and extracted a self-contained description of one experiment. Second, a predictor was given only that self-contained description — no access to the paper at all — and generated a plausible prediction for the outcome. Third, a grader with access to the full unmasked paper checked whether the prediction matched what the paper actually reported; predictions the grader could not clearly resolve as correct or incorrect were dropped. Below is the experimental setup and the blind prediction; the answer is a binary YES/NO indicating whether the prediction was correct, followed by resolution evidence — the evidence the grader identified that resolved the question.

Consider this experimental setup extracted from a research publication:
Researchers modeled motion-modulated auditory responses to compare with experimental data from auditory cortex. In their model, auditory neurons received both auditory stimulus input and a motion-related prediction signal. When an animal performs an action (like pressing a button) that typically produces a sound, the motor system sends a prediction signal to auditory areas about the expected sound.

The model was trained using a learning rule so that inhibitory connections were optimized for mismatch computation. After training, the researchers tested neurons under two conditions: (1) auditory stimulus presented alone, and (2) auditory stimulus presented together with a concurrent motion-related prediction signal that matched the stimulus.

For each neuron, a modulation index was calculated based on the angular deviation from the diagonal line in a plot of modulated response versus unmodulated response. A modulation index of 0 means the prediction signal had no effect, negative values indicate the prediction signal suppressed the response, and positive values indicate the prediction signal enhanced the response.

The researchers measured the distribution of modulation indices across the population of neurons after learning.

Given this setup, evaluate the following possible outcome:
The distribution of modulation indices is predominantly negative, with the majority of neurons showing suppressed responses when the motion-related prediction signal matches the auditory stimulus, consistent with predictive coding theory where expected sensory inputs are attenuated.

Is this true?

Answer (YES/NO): YES